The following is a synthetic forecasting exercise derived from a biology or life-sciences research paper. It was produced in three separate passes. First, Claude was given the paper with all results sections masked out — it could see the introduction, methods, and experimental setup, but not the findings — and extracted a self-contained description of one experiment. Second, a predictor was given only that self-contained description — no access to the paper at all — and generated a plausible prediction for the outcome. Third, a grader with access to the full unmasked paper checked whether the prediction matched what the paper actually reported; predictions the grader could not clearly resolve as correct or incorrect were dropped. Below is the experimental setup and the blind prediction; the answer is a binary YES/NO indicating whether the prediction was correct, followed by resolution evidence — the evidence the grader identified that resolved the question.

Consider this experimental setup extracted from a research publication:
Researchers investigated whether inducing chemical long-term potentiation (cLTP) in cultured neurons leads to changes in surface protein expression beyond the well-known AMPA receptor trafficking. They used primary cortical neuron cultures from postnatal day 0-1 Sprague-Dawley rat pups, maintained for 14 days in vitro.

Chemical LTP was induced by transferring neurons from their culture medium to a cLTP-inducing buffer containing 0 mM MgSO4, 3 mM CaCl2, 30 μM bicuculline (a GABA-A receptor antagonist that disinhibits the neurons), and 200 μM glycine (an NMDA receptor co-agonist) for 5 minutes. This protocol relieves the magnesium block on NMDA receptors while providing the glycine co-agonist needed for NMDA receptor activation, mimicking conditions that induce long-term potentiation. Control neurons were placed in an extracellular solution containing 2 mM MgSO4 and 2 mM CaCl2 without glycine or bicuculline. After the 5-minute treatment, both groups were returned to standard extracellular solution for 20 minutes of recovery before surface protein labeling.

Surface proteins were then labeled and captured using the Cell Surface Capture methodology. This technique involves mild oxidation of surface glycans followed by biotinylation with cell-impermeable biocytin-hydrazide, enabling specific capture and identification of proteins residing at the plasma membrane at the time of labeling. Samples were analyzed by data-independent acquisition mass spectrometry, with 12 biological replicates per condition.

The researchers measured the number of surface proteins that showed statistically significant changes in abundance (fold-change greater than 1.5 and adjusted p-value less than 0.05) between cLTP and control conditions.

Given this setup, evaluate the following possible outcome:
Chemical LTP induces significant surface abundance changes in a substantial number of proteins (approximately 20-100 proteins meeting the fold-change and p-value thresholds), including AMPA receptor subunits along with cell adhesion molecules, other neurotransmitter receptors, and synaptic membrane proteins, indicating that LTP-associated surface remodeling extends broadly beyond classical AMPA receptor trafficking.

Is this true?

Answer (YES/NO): YES